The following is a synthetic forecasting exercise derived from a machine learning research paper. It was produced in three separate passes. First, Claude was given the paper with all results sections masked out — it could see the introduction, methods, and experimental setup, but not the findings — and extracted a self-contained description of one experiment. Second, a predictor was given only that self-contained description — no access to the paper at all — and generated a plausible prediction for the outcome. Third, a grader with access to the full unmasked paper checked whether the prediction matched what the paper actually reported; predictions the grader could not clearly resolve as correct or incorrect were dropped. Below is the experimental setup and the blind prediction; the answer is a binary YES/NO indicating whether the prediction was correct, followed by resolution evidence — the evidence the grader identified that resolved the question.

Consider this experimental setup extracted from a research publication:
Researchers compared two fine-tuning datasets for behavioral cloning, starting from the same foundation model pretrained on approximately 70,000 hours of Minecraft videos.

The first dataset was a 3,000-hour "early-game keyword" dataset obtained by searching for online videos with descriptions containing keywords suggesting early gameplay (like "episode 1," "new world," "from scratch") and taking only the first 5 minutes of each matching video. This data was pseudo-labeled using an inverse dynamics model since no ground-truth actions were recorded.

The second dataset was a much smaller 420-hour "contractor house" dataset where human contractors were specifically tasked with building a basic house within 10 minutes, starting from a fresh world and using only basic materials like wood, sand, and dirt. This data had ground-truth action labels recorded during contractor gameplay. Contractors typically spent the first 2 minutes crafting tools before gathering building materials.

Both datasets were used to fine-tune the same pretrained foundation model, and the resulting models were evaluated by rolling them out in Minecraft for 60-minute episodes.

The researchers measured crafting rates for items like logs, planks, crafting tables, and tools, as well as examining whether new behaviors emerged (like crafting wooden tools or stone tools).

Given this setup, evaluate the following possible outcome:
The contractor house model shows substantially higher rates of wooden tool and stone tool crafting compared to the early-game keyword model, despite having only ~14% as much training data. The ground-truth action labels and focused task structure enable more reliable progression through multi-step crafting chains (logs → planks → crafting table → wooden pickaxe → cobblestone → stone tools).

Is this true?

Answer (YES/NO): YES